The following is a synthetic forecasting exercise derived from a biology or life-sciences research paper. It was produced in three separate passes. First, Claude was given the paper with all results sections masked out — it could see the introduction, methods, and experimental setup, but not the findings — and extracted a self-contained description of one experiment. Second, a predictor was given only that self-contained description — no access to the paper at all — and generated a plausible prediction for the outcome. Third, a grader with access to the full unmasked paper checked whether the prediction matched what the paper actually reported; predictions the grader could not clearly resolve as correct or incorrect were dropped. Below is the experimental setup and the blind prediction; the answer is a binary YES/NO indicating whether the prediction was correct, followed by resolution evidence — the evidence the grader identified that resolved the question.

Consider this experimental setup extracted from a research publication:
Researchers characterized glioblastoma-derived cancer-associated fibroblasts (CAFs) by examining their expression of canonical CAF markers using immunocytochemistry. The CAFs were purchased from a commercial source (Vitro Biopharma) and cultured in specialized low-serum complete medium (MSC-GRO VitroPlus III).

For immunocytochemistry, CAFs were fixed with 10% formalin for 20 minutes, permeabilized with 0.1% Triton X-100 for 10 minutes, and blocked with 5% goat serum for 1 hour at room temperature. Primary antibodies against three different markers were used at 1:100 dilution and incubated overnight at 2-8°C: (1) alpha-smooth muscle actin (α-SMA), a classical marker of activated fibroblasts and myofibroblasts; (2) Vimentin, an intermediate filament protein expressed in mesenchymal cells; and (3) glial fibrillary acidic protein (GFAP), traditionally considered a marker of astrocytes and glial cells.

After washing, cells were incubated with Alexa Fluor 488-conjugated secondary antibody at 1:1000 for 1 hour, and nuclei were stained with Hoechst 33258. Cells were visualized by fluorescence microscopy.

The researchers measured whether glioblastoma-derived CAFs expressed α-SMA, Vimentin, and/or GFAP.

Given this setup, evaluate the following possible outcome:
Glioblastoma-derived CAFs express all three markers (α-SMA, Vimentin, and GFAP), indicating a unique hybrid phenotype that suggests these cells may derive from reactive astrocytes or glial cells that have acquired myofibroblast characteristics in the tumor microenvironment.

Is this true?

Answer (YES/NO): NO